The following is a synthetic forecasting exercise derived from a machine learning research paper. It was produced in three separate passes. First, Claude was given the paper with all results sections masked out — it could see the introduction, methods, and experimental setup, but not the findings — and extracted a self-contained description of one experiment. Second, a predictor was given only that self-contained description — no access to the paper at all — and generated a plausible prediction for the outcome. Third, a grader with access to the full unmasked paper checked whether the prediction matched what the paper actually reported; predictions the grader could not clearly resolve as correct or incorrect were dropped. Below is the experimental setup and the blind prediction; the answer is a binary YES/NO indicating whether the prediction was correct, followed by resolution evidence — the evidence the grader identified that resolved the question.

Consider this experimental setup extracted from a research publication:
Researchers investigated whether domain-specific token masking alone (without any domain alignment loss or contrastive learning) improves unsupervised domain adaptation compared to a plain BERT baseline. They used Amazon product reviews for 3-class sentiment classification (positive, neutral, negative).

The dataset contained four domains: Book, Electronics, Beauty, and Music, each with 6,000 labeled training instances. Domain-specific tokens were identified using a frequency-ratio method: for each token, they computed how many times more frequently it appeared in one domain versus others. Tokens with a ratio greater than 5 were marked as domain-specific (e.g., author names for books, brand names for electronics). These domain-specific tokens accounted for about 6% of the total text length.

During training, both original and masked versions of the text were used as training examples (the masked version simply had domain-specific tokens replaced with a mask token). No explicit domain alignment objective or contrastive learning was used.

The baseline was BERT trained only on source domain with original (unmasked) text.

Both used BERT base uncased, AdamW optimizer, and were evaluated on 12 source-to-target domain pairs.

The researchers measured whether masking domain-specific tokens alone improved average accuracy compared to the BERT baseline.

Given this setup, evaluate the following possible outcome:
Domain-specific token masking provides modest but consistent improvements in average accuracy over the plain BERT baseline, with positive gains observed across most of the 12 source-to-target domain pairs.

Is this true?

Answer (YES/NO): YES